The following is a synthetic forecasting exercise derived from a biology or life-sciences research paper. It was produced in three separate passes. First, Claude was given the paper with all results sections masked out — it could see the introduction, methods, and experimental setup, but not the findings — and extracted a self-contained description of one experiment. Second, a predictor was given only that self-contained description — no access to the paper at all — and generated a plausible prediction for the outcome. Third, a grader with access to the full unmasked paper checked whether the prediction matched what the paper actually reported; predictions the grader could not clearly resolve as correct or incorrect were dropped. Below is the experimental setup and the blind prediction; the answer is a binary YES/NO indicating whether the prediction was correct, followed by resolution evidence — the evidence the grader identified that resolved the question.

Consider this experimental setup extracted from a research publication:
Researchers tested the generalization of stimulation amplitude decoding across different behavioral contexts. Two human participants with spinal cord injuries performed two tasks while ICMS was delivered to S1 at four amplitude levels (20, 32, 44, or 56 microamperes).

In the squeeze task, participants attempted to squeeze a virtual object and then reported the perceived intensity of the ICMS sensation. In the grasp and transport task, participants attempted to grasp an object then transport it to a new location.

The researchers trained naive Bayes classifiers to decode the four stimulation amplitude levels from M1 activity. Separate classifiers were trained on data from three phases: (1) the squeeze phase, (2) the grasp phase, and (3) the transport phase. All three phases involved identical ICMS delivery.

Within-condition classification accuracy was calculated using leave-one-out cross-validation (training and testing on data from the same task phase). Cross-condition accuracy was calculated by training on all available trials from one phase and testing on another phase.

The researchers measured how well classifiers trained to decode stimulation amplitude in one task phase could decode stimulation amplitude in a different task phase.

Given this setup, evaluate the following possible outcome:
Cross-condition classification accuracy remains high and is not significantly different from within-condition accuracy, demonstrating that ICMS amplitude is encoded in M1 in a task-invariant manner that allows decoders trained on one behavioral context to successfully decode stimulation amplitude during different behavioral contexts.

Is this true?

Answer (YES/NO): NO